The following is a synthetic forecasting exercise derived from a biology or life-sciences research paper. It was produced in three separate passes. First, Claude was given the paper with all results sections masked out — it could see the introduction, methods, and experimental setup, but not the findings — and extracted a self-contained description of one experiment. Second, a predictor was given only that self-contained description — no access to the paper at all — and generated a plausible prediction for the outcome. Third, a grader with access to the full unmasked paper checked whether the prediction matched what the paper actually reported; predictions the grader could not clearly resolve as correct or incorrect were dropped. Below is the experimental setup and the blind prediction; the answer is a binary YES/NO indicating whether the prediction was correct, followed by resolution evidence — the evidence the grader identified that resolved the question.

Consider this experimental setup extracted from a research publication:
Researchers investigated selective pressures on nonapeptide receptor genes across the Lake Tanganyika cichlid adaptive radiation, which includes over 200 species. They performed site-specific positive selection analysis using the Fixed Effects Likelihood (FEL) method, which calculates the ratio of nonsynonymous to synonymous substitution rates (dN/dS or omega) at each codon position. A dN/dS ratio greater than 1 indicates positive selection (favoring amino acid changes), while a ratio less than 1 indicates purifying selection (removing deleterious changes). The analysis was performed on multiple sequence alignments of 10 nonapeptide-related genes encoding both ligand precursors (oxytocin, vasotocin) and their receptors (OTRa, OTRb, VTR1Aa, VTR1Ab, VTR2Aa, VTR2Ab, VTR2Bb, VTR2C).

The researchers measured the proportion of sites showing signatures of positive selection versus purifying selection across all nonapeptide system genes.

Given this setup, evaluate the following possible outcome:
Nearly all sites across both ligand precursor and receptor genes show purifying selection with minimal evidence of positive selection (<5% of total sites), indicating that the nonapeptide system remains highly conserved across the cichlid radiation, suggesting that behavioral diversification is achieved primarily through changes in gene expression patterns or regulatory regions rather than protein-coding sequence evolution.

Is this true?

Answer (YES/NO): NO